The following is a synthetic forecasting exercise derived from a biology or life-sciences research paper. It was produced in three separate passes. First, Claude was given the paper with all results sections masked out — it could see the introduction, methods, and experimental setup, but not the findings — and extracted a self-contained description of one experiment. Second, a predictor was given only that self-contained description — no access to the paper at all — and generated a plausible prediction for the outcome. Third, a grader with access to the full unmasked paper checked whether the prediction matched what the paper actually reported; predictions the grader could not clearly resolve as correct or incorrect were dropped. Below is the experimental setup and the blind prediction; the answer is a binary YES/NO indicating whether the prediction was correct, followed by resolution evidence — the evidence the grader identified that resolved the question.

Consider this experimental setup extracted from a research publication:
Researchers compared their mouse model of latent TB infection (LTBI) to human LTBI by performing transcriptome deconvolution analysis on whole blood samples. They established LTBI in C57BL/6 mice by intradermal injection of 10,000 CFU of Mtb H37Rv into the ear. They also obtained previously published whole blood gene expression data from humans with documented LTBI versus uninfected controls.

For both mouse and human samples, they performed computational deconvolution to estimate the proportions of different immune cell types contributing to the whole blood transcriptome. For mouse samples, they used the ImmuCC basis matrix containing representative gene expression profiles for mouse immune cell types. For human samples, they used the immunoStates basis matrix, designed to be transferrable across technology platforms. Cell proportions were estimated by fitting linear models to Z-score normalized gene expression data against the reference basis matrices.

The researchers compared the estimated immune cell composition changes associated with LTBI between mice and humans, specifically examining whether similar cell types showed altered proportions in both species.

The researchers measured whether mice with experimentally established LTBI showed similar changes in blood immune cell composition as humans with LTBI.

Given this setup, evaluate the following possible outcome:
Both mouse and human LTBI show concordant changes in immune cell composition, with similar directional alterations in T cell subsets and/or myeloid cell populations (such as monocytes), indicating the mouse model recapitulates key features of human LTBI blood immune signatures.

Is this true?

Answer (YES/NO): YES